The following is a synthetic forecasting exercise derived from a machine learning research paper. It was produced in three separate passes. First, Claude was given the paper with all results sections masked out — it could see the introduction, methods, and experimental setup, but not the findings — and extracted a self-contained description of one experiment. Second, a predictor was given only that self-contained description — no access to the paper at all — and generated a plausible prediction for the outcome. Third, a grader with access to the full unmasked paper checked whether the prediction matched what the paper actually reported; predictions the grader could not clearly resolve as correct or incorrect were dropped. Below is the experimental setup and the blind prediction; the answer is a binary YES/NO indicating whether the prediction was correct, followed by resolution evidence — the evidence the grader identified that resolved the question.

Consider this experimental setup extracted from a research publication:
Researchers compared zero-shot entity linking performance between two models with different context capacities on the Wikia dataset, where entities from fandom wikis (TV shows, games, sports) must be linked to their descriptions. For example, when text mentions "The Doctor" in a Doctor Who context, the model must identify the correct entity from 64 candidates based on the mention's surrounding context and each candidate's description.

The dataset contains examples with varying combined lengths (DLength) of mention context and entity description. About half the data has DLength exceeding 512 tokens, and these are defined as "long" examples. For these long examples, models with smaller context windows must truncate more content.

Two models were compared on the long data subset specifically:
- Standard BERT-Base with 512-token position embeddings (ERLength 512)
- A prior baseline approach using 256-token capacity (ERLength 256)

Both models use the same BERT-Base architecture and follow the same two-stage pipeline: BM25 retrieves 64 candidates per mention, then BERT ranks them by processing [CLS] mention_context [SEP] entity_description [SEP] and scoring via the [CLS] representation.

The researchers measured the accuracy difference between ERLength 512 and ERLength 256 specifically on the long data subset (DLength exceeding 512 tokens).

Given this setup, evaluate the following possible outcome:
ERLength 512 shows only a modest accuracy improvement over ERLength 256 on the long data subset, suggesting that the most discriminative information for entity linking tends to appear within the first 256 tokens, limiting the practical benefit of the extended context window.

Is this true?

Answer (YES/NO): NO